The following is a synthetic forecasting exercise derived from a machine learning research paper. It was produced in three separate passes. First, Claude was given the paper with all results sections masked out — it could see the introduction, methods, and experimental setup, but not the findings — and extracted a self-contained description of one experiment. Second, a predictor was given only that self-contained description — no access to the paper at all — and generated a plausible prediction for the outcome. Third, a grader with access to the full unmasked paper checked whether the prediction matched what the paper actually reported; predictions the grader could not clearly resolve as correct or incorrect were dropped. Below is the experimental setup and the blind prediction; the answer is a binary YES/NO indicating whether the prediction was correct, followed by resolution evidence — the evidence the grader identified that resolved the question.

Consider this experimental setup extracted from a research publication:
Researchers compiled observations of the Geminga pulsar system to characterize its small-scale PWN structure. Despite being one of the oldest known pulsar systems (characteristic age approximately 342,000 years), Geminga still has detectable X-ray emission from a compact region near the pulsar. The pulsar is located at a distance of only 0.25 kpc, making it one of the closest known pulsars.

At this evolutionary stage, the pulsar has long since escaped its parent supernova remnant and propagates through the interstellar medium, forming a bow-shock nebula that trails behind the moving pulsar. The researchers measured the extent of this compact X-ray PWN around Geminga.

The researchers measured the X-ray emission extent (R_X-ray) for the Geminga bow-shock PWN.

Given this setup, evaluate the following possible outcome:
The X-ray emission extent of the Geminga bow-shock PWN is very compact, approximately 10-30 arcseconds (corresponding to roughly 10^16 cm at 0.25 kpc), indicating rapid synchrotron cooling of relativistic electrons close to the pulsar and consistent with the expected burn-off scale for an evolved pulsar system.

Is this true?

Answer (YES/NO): NO